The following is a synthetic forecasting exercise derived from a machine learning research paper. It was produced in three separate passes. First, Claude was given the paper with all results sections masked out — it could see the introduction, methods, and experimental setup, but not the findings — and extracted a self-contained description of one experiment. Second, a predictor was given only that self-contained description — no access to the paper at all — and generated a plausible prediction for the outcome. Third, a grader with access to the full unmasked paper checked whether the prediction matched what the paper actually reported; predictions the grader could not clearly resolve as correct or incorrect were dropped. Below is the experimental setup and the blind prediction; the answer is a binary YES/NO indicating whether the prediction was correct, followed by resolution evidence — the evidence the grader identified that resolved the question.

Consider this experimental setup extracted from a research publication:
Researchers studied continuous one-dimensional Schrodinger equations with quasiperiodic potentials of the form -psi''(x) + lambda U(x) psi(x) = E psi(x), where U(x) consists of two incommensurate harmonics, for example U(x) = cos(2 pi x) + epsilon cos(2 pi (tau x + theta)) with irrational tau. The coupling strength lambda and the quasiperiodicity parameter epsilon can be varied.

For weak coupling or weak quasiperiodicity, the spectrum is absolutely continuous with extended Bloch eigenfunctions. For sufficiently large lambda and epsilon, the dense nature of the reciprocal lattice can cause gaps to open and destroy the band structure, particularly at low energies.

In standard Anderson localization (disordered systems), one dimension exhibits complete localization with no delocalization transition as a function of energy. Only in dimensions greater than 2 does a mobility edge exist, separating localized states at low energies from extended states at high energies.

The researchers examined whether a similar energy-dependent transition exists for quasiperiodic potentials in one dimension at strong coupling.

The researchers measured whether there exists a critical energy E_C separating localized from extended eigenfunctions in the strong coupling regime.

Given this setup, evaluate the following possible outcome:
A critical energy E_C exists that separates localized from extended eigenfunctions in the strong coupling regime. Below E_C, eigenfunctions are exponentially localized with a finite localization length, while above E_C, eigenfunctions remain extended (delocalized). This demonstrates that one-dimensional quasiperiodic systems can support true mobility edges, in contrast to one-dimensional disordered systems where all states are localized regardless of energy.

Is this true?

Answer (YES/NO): YES